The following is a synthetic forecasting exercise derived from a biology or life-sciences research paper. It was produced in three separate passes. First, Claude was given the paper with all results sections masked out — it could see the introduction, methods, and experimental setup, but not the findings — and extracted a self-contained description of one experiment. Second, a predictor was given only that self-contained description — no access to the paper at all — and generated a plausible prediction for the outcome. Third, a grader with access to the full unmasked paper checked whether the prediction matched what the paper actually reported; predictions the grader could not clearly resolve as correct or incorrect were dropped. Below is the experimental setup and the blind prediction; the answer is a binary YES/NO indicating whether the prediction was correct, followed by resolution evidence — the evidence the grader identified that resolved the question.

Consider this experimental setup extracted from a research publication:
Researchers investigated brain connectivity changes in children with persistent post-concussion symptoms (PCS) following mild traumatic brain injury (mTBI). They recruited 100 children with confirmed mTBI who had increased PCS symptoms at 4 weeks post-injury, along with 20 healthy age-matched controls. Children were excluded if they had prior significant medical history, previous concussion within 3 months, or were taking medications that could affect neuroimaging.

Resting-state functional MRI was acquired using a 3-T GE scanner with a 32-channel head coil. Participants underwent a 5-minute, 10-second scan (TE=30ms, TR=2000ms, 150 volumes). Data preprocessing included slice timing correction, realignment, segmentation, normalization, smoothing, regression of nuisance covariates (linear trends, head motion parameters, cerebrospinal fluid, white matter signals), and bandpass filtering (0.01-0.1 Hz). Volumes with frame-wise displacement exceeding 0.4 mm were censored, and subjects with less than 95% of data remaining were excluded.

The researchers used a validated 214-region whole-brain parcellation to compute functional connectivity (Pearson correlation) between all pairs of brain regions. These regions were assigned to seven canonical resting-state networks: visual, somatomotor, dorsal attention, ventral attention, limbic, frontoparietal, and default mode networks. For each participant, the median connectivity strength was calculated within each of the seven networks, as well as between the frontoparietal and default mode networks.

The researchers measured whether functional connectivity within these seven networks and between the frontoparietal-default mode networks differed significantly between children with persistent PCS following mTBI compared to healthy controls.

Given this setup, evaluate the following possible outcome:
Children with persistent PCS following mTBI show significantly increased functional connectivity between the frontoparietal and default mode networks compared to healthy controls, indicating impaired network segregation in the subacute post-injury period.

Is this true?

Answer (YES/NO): NO